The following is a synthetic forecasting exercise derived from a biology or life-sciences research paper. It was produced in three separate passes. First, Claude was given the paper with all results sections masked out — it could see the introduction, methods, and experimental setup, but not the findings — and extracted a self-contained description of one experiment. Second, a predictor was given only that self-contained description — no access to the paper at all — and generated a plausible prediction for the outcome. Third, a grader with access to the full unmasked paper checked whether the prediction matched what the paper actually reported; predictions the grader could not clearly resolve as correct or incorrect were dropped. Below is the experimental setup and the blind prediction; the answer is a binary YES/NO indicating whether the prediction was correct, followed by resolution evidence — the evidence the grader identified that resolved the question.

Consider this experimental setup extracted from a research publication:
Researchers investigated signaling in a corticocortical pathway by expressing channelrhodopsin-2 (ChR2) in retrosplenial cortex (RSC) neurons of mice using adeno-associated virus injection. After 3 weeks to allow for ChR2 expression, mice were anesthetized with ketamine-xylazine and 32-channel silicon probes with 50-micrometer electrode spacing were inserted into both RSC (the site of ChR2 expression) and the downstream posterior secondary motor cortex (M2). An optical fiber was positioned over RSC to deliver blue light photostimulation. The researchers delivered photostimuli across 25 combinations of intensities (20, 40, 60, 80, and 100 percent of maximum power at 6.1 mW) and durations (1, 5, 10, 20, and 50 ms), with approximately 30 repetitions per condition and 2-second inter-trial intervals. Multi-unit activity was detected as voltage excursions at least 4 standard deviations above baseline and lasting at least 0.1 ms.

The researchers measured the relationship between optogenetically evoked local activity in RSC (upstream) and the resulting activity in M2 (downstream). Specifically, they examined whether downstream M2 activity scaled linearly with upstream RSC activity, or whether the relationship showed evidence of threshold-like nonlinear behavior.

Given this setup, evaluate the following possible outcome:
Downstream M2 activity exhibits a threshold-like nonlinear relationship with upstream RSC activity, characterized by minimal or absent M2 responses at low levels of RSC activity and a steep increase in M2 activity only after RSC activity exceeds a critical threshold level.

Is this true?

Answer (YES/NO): NO